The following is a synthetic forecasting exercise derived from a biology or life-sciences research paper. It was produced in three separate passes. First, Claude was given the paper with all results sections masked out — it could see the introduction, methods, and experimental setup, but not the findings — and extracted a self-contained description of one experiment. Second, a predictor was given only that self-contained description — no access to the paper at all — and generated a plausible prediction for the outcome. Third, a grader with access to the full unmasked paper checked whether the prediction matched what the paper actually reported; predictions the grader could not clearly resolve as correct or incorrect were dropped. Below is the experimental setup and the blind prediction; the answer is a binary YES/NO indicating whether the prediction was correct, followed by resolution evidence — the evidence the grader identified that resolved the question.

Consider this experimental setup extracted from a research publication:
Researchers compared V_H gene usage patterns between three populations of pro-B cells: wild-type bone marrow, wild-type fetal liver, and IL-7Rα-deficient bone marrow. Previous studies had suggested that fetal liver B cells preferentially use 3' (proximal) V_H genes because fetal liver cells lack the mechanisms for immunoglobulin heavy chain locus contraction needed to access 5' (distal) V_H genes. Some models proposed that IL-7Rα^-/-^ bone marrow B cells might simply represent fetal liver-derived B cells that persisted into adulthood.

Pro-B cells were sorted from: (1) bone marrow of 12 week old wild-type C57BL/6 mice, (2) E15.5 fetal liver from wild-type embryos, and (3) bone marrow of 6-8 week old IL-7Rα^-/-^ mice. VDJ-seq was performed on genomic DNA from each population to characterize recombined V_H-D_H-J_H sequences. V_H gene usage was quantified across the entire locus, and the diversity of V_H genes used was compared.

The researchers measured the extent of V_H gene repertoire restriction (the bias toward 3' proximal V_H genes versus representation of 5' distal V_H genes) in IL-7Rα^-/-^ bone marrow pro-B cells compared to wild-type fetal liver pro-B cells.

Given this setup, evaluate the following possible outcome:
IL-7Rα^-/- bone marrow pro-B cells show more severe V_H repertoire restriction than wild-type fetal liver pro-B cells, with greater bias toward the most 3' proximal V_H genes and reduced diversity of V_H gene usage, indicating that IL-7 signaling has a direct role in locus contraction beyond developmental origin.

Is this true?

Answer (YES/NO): YES